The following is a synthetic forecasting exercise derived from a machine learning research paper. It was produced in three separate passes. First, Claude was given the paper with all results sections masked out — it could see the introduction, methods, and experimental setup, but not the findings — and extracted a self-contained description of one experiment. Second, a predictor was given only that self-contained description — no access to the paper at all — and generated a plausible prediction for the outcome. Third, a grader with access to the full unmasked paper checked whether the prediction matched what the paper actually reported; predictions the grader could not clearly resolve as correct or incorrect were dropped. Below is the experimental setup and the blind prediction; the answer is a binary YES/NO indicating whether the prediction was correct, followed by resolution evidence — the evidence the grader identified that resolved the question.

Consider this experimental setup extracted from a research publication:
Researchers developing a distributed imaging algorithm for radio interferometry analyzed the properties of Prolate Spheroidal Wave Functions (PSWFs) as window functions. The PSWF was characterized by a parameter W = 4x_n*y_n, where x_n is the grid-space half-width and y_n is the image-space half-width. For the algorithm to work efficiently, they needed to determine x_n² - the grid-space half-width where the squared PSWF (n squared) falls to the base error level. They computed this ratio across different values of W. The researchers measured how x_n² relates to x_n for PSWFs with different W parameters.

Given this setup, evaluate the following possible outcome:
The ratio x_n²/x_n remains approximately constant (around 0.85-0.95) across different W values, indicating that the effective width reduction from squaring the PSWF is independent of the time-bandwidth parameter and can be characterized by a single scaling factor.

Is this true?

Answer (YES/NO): NO